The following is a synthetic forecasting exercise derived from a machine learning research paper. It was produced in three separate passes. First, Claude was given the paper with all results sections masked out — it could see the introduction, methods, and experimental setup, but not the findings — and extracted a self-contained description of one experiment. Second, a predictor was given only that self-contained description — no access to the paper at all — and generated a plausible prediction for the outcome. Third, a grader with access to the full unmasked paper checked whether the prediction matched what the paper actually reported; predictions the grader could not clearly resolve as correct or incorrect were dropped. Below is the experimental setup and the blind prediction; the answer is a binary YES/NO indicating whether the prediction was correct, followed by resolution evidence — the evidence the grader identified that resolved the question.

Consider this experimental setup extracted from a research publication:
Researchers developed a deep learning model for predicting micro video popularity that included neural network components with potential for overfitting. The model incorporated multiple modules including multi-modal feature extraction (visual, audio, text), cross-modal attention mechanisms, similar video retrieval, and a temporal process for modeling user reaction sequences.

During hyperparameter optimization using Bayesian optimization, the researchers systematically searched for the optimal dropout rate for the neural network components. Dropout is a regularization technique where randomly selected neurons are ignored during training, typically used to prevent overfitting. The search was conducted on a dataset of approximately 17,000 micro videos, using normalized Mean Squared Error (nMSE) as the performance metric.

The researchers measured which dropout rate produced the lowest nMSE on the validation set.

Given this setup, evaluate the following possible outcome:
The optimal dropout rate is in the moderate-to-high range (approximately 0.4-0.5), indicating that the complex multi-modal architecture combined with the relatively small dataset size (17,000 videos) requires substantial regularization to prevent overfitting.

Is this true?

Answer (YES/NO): NO